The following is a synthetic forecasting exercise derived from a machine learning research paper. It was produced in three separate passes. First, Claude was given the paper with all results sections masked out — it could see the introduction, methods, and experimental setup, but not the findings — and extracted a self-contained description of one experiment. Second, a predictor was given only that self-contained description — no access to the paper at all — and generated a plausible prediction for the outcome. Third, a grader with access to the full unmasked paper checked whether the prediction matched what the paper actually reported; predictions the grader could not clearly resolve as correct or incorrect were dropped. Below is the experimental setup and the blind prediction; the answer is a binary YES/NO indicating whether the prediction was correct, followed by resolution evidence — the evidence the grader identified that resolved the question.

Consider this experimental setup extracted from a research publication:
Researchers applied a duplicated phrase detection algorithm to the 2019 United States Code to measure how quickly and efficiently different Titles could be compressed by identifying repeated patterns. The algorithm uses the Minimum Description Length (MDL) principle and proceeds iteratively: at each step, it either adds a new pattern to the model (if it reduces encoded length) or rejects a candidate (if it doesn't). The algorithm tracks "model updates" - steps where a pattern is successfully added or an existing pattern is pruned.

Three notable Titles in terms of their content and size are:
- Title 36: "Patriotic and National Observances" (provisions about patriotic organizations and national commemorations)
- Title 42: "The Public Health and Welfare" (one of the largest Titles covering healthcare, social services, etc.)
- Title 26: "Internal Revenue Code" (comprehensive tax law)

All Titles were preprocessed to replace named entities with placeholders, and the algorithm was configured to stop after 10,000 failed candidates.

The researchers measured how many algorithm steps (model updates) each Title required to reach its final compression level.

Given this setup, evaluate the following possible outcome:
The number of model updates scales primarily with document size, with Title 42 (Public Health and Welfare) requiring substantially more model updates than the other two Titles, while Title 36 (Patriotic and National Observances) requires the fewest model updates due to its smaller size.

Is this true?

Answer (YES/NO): NO